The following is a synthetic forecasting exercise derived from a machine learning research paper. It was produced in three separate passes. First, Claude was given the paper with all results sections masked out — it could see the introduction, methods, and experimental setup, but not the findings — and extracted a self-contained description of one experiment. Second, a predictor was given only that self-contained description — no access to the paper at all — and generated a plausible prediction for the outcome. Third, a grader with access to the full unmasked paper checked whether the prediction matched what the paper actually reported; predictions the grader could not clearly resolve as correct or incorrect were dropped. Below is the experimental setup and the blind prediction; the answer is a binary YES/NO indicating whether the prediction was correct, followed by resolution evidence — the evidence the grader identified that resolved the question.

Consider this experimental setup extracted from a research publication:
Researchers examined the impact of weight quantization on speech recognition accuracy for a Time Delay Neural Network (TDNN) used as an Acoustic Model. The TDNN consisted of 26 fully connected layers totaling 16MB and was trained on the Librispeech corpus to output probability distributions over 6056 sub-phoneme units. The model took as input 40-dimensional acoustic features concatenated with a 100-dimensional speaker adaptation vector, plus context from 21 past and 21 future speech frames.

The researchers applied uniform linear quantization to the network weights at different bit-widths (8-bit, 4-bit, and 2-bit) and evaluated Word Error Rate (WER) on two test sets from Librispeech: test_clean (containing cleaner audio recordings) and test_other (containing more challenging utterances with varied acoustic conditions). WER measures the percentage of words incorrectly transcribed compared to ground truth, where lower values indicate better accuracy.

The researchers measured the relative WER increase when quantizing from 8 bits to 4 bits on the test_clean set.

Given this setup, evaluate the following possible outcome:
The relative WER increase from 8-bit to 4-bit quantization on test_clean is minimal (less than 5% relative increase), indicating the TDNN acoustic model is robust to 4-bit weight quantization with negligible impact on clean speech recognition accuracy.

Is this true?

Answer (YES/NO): NO